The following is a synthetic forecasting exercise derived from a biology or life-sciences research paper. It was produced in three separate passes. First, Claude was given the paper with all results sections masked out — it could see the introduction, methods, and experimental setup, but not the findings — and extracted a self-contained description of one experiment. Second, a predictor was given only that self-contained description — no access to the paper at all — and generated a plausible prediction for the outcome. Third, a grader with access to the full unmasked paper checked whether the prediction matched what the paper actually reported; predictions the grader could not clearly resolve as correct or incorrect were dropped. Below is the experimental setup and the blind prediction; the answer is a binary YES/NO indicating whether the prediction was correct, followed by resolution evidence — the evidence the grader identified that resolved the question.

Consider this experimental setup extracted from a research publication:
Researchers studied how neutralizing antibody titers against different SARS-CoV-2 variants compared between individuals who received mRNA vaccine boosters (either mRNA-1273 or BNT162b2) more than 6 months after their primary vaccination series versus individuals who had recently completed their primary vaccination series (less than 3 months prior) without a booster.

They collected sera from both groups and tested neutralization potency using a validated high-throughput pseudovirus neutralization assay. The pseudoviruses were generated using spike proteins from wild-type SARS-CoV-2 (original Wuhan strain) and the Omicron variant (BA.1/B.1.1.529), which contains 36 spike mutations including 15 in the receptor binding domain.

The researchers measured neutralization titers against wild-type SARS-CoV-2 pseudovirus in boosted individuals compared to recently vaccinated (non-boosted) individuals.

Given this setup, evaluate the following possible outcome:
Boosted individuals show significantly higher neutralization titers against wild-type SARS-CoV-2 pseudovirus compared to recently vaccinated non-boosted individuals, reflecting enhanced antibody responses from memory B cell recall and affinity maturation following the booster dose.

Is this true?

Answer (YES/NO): NO